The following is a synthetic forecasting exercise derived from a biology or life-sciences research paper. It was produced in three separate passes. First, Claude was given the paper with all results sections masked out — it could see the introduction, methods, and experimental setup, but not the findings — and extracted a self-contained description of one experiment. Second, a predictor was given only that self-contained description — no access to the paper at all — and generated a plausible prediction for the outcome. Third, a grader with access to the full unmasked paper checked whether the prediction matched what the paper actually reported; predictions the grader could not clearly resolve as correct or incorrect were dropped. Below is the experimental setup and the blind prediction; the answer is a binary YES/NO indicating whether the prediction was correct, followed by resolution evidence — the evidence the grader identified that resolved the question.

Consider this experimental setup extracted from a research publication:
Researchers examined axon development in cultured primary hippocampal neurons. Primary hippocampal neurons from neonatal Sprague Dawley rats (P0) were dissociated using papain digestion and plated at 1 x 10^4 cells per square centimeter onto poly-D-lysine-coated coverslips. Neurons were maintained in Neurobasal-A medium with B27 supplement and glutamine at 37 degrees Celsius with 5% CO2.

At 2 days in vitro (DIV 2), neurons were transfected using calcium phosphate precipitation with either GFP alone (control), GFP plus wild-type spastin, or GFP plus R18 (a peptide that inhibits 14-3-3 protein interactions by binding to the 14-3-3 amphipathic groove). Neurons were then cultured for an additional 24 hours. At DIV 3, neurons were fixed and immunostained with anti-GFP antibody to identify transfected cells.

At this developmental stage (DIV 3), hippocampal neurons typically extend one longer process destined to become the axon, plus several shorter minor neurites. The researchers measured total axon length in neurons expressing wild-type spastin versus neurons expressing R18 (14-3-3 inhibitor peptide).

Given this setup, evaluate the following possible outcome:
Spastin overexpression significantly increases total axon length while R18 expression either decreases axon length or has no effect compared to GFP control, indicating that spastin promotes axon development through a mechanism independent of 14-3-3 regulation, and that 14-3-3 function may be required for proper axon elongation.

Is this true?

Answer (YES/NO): NO